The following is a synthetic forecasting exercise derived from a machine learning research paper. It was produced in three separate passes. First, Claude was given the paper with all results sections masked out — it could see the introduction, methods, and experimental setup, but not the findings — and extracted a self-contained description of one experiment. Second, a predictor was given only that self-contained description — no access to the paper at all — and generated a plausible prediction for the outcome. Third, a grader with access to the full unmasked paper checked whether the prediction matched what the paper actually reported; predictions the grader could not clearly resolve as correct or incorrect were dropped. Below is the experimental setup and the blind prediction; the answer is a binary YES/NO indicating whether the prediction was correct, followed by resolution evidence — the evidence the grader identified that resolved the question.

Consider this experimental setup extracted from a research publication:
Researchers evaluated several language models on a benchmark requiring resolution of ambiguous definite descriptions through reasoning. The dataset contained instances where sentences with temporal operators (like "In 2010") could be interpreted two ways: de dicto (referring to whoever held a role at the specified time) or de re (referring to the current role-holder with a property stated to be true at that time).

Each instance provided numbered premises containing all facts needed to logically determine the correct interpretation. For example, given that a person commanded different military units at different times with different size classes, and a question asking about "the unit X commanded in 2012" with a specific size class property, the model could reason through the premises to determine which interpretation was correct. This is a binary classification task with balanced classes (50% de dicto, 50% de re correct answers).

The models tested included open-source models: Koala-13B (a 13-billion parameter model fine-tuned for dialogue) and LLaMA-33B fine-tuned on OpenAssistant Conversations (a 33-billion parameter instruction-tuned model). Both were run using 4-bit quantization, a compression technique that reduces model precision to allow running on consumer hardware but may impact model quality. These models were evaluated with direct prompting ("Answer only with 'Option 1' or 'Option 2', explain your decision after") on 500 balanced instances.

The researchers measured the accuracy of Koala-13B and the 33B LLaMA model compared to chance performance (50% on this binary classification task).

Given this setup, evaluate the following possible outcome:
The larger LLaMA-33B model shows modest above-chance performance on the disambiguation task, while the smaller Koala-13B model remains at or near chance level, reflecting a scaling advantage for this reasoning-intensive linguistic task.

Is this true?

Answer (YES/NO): YES